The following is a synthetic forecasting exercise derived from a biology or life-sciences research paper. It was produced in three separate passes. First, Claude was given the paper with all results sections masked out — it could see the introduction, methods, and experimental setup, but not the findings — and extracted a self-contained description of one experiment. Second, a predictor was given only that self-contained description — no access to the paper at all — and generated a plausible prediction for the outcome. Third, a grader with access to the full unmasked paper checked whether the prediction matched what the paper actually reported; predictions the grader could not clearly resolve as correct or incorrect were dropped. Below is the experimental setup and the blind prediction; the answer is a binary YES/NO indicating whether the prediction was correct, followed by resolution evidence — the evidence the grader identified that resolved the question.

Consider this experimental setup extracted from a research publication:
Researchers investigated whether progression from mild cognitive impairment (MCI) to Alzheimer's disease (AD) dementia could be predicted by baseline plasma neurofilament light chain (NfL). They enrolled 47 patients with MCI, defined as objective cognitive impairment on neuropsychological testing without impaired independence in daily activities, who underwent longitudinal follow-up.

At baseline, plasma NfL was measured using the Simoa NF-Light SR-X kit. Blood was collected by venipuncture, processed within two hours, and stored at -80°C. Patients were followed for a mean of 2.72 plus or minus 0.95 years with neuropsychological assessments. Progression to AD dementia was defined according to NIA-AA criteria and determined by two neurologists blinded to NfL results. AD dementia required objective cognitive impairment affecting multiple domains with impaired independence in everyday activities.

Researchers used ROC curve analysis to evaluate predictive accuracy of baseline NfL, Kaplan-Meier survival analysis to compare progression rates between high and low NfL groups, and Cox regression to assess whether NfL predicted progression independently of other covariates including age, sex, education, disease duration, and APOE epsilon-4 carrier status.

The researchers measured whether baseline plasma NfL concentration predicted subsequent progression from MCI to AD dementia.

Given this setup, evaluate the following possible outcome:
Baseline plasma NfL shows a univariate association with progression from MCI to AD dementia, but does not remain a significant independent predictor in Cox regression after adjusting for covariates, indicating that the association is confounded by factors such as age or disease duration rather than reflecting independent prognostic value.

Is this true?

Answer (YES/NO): NO